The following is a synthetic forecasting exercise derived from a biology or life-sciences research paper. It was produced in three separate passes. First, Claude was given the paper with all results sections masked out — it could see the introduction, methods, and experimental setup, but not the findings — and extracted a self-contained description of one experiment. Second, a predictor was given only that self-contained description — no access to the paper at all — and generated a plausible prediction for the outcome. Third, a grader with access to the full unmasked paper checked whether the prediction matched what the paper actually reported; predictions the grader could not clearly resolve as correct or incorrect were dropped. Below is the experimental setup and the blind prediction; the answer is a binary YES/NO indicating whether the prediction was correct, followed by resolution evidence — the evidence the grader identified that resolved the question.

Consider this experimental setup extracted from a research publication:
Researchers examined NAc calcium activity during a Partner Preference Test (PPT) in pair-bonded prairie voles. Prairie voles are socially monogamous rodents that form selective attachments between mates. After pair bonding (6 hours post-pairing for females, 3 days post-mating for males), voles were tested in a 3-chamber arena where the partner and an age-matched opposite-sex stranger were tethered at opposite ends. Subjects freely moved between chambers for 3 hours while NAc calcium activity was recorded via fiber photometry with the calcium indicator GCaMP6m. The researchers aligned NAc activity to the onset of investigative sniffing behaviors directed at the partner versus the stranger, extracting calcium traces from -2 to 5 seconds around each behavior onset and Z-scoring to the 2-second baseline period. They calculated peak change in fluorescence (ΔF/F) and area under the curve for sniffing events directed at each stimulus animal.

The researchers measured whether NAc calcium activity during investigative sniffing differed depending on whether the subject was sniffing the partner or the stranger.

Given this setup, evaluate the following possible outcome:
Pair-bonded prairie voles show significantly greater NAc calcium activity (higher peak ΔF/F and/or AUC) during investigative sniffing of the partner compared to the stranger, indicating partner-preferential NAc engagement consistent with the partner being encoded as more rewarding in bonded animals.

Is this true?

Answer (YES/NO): YES